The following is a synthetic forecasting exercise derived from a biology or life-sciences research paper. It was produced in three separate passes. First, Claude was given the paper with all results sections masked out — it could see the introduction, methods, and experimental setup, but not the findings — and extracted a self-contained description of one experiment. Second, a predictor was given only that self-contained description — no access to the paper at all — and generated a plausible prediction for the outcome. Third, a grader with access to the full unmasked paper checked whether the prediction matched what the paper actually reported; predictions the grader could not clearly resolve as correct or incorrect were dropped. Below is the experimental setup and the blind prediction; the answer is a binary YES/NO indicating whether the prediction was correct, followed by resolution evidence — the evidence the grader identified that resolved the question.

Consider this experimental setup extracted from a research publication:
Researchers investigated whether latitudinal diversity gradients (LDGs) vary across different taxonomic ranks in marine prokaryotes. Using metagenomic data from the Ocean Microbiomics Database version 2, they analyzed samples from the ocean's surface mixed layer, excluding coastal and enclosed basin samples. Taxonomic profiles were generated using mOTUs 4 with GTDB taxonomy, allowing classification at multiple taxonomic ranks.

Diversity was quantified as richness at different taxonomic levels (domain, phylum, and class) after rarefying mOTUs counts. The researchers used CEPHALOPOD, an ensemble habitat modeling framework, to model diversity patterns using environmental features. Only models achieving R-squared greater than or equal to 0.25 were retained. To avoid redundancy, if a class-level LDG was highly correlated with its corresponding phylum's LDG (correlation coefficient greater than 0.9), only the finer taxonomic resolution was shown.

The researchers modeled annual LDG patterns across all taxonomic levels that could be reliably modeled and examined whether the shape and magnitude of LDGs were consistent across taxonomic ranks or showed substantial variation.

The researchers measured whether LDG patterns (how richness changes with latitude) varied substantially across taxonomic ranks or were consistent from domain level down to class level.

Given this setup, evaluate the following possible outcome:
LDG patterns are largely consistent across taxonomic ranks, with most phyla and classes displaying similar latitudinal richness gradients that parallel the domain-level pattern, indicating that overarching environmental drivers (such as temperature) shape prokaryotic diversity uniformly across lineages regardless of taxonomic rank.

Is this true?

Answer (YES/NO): NO